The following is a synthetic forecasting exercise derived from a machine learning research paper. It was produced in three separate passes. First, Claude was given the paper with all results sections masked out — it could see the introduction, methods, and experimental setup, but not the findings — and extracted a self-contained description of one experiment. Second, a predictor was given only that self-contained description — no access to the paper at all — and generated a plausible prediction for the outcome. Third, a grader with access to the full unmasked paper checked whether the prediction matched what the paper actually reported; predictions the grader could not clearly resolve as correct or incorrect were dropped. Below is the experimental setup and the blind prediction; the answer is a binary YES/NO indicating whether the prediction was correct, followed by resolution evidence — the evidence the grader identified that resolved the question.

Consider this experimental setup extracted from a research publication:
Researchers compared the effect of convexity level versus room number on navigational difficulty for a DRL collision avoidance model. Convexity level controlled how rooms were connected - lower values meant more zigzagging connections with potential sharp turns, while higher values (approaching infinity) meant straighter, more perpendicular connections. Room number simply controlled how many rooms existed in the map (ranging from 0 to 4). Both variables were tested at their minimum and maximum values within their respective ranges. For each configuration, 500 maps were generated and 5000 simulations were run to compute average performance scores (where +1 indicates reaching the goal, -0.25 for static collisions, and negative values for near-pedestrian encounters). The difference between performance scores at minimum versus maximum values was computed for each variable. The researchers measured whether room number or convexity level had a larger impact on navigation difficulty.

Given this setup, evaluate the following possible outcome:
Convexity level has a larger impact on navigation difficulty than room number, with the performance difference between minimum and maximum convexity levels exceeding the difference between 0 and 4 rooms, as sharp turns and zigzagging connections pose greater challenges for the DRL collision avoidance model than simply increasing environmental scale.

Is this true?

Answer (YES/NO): NO